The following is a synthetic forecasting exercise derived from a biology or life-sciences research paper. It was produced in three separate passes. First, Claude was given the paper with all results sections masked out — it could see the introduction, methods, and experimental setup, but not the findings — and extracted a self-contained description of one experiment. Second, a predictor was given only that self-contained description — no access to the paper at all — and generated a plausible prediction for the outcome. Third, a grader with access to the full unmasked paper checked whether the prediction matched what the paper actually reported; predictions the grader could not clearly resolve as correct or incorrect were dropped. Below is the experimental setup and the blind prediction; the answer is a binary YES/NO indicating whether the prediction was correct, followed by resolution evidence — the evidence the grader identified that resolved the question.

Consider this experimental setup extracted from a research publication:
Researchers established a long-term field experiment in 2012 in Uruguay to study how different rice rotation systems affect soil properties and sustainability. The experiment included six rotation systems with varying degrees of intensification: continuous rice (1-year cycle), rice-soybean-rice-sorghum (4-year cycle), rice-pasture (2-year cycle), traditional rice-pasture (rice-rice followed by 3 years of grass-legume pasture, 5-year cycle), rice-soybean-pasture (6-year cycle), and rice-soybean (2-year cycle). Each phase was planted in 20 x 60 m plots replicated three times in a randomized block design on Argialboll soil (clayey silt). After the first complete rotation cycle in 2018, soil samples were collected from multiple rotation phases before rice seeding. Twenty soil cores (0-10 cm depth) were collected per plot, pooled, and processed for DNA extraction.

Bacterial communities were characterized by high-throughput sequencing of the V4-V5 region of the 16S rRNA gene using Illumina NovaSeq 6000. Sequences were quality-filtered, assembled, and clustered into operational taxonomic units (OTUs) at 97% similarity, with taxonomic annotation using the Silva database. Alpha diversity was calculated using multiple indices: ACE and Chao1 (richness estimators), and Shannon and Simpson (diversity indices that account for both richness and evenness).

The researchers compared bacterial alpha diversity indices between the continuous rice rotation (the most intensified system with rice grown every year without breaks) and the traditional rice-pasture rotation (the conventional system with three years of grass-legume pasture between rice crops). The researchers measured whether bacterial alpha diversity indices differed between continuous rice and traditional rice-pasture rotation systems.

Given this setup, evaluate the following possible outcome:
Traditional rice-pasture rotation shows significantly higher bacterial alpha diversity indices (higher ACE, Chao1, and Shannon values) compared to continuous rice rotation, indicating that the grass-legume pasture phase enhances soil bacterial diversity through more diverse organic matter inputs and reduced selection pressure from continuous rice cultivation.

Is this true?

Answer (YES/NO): NO